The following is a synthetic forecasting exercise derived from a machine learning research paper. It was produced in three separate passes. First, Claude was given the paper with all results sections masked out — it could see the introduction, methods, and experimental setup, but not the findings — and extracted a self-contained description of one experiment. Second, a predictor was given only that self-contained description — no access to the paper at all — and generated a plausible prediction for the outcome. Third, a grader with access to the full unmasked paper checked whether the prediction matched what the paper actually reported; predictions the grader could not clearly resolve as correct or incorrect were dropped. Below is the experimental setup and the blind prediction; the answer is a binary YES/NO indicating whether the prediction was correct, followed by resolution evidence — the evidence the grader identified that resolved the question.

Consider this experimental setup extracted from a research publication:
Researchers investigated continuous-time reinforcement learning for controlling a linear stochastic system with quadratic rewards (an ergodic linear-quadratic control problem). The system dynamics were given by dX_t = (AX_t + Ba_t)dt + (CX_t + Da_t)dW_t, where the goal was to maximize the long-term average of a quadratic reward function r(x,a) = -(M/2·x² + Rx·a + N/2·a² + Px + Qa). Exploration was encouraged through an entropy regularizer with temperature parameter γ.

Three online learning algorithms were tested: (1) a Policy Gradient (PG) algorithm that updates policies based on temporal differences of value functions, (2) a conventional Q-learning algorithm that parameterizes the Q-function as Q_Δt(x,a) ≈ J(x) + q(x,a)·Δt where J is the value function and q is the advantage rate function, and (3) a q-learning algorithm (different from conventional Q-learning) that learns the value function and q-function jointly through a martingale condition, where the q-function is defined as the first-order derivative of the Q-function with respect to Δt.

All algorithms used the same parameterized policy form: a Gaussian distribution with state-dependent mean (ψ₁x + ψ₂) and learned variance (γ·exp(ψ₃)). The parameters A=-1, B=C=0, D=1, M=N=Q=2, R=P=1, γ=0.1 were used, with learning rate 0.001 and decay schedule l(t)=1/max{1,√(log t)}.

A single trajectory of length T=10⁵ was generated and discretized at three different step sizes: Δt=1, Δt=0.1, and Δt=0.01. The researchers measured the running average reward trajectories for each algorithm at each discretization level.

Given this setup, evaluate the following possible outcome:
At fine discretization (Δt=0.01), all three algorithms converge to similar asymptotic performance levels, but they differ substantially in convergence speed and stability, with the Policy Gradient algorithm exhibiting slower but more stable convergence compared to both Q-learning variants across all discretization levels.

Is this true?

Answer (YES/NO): NO